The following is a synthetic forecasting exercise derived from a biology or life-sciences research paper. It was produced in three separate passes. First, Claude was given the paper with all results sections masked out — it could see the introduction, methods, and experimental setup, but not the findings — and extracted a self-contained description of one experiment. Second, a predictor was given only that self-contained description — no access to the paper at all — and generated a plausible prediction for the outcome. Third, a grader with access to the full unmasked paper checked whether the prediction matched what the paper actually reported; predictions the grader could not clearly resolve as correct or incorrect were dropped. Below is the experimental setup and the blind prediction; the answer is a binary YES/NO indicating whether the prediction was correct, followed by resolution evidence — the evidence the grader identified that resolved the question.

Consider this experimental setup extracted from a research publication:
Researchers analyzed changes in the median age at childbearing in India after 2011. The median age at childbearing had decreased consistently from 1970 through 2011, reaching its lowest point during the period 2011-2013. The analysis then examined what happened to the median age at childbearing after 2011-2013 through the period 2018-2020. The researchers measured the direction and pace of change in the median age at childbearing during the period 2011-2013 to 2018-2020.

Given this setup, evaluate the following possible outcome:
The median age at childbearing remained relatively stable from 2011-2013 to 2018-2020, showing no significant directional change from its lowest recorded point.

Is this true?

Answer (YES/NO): NO